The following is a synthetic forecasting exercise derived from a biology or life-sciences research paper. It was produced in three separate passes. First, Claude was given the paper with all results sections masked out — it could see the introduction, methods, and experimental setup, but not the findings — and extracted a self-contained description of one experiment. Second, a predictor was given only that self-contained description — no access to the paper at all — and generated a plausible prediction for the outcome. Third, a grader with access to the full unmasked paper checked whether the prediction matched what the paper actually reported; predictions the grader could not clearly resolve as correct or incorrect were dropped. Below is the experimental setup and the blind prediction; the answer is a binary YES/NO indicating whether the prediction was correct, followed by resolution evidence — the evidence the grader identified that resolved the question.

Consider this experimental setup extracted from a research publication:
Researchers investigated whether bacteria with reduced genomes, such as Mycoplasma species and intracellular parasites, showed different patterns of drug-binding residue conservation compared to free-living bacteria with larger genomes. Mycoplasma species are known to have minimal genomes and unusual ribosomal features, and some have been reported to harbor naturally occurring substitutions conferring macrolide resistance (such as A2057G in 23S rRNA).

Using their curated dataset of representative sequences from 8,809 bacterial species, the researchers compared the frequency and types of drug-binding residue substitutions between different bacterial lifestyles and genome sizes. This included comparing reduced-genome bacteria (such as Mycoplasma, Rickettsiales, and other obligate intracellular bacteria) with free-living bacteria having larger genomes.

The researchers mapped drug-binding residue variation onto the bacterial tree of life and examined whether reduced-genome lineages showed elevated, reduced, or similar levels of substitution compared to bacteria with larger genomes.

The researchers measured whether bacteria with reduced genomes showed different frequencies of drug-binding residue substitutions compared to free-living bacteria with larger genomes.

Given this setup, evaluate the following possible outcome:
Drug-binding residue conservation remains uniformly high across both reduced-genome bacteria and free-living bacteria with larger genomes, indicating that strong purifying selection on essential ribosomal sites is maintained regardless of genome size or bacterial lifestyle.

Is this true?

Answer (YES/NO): NO